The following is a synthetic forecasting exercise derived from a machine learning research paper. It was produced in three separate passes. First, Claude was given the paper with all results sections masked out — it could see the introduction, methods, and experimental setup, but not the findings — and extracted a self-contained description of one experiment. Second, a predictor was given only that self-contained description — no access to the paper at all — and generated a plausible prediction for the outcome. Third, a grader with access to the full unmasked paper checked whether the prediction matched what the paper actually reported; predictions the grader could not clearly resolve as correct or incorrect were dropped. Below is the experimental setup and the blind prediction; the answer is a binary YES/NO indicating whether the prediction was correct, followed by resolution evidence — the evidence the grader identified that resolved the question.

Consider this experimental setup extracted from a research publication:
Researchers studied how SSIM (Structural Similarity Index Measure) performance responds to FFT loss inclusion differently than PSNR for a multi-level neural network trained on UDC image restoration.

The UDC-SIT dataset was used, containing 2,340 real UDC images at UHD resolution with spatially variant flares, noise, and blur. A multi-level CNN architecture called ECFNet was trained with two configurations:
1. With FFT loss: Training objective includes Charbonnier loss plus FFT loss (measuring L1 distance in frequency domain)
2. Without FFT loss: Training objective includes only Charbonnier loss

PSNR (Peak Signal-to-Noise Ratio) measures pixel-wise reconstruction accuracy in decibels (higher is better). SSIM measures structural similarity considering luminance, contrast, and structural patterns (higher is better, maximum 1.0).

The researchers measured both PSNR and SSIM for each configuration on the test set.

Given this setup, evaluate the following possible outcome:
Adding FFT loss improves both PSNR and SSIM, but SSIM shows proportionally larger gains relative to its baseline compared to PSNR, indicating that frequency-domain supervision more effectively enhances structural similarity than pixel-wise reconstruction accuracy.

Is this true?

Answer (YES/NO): NO